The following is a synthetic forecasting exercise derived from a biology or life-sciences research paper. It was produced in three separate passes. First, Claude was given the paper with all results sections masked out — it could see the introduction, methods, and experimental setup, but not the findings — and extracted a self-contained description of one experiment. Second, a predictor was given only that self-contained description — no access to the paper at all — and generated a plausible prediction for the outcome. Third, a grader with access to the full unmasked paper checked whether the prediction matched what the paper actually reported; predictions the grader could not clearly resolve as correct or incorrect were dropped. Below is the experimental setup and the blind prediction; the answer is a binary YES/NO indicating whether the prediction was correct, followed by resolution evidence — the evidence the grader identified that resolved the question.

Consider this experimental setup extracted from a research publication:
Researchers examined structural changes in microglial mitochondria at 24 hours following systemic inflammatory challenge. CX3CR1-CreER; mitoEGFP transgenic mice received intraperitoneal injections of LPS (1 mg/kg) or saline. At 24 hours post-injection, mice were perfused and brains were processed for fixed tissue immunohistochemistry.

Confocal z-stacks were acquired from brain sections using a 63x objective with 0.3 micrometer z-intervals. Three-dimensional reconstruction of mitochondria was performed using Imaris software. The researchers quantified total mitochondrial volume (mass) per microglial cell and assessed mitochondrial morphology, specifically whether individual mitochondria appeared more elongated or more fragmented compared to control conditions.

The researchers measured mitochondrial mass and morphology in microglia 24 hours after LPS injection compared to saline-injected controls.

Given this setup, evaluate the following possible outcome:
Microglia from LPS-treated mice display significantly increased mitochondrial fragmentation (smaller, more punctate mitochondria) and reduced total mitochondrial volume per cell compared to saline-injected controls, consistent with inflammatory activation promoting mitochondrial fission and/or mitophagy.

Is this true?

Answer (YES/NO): NO